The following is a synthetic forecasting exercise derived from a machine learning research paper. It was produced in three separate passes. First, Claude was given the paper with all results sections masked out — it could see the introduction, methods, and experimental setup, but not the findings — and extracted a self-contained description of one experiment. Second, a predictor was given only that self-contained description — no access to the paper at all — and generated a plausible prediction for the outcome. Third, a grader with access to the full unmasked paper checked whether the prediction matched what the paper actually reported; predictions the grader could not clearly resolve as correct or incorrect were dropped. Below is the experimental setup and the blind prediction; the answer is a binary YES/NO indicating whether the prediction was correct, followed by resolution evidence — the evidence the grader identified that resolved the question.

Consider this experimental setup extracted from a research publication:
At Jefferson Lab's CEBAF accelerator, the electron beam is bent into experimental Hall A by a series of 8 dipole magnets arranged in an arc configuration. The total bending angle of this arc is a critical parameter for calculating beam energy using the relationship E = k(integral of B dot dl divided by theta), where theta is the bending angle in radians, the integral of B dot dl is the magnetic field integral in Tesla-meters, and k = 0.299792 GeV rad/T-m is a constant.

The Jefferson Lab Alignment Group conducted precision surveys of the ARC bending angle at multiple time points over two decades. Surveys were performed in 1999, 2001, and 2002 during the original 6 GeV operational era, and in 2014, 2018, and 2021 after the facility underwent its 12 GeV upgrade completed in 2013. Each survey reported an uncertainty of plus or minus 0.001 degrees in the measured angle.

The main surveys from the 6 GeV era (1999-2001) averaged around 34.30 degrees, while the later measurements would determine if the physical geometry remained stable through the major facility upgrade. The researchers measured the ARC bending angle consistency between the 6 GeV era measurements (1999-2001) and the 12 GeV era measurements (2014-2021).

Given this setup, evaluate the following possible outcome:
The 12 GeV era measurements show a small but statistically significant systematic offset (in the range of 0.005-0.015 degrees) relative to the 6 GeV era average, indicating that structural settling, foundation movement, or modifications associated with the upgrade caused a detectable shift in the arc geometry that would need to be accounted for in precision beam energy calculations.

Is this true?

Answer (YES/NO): NO